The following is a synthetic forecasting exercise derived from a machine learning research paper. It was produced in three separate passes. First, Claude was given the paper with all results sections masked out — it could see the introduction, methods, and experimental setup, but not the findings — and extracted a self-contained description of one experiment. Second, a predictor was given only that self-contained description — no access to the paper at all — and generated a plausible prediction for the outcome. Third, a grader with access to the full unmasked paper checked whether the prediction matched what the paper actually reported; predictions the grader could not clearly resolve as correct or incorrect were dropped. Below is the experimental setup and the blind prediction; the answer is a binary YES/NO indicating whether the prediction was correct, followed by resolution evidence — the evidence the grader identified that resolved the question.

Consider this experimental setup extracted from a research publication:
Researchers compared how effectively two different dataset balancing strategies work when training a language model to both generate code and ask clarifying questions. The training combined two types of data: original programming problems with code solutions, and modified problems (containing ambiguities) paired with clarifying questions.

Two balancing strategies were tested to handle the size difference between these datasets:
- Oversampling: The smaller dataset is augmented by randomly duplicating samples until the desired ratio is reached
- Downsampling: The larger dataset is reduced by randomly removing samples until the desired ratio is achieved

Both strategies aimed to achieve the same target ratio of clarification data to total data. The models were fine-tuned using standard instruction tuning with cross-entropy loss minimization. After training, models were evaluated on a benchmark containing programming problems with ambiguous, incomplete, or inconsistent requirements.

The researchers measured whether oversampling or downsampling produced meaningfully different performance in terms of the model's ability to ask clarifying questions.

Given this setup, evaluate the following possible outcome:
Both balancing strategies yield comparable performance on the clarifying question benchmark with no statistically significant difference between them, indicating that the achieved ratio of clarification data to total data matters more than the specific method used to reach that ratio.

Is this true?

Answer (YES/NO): YES